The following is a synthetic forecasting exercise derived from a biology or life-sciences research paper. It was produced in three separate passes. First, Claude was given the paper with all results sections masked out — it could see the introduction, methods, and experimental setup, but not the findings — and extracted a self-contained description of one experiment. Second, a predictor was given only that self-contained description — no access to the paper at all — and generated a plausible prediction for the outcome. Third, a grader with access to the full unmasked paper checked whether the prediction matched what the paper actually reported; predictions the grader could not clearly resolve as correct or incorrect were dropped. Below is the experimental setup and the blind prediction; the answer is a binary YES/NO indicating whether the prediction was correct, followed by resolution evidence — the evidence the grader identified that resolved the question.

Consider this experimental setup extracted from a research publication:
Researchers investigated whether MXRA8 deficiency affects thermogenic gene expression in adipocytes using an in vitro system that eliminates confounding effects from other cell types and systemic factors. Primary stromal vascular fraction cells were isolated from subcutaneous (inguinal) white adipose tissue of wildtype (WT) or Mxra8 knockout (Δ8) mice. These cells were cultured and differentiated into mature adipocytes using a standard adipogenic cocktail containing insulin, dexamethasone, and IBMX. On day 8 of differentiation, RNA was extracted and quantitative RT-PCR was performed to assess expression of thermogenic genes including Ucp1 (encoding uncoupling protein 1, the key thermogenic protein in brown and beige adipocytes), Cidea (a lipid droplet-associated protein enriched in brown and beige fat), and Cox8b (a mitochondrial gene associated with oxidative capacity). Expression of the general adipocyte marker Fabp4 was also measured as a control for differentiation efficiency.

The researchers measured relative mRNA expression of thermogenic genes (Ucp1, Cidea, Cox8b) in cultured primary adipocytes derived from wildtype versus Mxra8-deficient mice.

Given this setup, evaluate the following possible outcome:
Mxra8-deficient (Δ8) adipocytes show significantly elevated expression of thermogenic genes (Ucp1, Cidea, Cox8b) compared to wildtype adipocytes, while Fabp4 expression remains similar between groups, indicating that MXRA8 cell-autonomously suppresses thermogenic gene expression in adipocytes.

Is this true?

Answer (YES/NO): NO